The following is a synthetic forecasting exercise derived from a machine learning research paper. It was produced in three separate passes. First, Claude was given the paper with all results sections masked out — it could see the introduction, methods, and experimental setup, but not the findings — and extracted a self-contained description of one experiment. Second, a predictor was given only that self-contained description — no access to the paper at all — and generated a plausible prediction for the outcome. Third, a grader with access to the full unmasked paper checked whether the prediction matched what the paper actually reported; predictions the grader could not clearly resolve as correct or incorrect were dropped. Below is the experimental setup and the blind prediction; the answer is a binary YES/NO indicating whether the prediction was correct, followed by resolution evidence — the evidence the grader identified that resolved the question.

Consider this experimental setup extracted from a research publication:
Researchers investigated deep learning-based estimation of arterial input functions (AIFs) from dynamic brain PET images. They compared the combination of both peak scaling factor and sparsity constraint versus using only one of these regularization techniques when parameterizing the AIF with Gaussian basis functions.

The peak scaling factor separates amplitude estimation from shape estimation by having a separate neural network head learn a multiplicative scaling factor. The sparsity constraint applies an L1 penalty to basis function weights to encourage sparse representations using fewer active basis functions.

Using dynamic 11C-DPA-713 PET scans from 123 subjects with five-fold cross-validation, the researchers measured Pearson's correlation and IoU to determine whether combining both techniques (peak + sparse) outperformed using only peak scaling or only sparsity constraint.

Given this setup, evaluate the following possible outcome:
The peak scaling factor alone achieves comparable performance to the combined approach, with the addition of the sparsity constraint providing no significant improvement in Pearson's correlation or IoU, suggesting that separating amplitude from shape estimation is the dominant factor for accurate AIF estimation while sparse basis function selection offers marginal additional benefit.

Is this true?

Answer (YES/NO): NO